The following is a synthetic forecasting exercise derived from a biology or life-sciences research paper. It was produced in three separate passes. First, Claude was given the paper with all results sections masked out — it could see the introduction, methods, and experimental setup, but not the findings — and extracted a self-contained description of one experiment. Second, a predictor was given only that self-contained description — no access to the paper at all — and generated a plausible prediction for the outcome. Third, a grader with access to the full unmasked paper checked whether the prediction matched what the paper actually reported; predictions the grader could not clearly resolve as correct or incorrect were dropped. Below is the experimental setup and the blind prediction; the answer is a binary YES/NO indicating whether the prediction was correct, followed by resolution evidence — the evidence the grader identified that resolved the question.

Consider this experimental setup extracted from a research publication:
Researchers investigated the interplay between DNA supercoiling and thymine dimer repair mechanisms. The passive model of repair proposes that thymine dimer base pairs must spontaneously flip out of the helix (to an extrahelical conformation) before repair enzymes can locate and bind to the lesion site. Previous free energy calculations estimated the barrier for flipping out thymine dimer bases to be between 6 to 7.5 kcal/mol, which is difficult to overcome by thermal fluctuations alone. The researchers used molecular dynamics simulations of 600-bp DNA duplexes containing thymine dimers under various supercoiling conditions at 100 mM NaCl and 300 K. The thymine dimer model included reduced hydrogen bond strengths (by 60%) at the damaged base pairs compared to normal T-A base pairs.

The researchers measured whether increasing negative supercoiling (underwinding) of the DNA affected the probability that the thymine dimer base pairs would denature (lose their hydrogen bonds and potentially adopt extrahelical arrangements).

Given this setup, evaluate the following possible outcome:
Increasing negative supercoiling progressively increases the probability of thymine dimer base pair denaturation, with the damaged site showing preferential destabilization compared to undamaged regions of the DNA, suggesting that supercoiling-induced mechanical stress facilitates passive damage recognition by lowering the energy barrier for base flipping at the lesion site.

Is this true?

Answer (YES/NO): YES